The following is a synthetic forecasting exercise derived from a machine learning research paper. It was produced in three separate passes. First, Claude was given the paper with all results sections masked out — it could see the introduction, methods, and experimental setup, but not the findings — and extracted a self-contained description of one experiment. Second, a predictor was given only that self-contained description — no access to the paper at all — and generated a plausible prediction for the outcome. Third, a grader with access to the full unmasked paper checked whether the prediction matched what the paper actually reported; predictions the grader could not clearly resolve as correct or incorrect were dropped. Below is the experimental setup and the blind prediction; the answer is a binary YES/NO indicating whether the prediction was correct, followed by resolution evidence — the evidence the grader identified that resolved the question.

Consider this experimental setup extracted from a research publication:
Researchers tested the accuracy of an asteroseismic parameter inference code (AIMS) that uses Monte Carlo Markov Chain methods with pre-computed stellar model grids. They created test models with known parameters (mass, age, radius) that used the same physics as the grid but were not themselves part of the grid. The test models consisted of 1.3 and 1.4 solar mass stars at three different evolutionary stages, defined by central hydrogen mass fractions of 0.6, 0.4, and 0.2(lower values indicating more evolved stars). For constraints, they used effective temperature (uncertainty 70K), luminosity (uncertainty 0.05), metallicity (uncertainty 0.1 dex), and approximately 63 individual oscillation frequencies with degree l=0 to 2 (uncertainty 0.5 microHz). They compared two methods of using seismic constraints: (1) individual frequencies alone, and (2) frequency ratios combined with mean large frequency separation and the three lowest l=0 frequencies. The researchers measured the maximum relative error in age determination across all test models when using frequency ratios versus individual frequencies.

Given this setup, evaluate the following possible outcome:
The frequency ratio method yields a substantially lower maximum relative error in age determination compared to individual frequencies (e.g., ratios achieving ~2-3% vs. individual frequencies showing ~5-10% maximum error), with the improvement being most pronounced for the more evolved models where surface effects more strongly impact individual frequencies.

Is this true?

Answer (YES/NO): NO